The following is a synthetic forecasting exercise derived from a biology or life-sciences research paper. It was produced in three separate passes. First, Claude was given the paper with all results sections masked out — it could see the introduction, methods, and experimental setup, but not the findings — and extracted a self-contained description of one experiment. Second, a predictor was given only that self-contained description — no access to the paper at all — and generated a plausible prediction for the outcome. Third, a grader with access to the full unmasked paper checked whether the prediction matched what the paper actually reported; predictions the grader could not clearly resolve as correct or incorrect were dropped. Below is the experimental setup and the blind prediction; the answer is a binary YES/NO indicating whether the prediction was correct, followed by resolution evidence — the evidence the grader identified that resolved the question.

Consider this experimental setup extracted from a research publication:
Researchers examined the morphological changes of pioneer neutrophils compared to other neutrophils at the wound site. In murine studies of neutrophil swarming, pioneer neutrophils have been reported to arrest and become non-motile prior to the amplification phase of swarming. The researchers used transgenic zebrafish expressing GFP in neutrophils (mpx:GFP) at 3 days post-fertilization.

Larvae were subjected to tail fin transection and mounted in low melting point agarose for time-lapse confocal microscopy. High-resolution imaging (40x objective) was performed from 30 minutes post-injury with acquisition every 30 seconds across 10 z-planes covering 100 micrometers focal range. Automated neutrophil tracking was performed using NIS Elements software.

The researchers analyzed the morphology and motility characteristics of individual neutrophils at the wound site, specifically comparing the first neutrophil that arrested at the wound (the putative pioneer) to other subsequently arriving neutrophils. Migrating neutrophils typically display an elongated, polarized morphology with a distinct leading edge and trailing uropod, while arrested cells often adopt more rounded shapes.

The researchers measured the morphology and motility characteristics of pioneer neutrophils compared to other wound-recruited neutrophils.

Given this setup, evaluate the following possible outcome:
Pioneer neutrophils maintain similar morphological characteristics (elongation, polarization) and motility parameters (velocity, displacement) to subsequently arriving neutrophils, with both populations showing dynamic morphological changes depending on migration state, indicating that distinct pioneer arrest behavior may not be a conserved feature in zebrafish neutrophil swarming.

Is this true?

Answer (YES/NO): NO